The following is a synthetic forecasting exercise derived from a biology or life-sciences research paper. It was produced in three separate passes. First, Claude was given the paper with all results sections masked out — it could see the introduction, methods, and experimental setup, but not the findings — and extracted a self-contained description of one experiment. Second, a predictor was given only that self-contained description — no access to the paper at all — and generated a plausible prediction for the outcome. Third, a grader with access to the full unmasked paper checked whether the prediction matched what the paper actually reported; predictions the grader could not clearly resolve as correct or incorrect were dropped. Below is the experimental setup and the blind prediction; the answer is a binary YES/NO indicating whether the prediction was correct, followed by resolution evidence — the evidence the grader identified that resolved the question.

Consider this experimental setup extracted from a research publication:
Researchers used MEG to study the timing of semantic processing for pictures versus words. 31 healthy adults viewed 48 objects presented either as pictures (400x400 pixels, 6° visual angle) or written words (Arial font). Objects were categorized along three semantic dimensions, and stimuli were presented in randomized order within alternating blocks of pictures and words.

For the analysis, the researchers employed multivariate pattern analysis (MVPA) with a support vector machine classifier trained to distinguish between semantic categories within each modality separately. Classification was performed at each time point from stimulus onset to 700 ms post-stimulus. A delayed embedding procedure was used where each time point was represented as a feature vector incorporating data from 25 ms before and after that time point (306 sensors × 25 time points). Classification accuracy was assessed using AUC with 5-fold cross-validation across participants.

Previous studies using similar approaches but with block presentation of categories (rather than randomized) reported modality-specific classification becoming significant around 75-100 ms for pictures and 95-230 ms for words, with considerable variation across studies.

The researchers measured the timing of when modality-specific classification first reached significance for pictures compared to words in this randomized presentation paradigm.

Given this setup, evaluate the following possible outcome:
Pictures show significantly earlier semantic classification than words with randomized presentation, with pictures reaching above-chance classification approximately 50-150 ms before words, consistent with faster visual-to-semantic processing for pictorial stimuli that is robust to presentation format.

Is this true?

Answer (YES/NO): YES